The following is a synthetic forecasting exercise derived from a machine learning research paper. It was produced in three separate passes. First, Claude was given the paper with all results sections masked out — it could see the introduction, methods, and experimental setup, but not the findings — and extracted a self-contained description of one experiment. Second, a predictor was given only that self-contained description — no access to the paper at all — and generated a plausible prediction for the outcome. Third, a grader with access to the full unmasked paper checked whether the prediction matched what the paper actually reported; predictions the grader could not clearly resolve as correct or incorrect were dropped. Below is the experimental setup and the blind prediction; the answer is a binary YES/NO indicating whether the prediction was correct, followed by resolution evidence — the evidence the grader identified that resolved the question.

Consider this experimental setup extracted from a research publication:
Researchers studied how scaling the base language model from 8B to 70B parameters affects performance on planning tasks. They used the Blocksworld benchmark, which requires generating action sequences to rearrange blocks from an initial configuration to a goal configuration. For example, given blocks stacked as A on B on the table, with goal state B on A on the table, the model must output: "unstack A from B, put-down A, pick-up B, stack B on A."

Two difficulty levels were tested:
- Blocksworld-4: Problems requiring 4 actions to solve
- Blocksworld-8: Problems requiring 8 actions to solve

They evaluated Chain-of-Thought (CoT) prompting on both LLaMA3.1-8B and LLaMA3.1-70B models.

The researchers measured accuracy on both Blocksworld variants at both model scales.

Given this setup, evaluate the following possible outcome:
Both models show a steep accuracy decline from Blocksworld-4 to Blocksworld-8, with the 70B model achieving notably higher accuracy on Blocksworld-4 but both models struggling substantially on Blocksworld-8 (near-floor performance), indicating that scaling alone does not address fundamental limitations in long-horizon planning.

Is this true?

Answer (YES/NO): NO